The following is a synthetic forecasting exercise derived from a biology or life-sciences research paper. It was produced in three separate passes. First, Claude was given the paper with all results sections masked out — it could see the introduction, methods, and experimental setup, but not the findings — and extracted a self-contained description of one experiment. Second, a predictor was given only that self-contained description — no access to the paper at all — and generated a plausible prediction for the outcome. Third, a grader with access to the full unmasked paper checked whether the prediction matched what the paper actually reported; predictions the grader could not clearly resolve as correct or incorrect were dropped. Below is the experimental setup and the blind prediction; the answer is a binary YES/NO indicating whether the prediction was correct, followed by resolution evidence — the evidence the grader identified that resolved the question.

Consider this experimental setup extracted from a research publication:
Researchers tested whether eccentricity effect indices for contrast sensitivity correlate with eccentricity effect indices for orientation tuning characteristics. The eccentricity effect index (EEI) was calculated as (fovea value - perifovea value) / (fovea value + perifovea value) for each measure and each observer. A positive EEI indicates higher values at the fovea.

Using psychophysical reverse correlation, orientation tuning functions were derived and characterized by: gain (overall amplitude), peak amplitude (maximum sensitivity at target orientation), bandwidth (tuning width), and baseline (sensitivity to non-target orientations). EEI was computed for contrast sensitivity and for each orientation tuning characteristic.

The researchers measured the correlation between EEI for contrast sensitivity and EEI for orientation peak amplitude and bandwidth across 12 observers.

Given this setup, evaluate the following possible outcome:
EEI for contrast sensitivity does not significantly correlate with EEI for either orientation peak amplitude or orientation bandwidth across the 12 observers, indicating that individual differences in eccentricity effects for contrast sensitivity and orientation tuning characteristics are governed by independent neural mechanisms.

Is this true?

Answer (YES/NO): NO